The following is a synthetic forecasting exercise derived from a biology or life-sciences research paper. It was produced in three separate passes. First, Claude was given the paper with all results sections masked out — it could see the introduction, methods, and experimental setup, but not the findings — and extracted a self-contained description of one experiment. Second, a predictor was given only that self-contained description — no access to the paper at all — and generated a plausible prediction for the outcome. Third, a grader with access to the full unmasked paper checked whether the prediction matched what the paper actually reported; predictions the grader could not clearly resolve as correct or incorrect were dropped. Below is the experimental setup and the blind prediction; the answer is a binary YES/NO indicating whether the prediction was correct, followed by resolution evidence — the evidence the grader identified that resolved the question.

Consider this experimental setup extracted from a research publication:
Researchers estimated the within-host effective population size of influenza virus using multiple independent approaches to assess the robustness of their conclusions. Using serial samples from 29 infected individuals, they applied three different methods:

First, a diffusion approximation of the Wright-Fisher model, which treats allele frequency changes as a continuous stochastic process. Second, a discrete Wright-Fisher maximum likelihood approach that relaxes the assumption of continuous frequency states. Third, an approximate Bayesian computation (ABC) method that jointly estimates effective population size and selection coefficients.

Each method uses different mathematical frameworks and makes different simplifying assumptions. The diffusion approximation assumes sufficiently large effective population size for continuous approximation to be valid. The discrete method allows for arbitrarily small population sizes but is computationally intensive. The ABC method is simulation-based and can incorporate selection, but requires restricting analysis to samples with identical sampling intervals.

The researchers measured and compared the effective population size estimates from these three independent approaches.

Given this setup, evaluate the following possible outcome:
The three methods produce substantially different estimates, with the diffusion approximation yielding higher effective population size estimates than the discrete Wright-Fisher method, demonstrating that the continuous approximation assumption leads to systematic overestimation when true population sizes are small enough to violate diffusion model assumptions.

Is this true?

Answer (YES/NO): NO